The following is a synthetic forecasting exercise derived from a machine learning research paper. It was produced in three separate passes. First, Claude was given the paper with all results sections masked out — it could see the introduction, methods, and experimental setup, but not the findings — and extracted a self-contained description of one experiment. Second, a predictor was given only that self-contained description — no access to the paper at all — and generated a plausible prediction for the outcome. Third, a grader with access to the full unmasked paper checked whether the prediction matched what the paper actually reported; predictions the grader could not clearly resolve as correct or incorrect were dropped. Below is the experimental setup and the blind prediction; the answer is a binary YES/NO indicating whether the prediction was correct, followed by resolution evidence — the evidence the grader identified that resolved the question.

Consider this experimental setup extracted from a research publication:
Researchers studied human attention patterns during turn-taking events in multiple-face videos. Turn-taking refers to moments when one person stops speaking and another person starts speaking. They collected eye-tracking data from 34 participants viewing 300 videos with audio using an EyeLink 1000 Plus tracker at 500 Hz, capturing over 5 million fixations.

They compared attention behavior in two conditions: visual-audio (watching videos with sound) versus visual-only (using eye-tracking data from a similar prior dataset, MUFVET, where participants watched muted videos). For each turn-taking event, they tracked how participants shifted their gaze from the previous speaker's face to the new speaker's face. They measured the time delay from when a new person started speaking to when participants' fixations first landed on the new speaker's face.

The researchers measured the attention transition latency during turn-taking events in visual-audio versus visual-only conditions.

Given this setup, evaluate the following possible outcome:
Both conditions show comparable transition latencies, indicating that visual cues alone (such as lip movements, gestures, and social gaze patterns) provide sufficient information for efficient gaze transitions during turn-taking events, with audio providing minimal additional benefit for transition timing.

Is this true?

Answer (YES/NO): NO